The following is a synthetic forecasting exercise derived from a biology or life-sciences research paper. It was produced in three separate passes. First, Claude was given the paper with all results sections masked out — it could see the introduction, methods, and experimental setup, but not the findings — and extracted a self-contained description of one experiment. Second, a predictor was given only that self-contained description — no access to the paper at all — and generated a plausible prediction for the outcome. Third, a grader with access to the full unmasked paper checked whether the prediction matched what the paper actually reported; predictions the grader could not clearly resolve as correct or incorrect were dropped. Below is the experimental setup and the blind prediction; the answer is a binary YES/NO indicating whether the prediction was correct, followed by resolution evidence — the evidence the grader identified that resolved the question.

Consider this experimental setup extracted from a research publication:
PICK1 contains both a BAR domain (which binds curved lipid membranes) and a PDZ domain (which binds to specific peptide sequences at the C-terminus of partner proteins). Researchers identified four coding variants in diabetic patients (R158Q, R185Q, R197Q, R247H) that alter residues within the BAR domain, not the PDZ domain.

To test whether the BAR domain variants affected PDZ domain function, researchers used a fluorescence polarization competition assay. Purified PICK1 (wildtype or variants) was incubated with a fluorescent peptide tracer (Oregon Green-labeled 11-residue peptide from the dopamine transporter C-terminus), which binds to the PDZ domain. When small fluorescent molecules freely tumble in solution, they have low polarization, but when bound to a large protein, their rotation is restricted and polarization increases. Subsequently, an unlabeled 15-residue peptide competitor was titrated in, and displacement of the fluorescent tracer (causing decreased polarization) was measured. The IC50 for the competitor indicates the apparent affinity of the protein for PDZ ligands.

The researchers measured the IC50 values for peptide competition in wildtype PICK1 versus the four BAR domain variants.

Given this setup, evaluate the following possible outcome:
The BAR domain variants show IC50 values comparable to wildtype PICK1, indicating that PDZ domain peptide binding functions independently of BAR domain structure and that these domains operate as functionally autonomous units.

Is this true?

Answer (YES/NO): YES